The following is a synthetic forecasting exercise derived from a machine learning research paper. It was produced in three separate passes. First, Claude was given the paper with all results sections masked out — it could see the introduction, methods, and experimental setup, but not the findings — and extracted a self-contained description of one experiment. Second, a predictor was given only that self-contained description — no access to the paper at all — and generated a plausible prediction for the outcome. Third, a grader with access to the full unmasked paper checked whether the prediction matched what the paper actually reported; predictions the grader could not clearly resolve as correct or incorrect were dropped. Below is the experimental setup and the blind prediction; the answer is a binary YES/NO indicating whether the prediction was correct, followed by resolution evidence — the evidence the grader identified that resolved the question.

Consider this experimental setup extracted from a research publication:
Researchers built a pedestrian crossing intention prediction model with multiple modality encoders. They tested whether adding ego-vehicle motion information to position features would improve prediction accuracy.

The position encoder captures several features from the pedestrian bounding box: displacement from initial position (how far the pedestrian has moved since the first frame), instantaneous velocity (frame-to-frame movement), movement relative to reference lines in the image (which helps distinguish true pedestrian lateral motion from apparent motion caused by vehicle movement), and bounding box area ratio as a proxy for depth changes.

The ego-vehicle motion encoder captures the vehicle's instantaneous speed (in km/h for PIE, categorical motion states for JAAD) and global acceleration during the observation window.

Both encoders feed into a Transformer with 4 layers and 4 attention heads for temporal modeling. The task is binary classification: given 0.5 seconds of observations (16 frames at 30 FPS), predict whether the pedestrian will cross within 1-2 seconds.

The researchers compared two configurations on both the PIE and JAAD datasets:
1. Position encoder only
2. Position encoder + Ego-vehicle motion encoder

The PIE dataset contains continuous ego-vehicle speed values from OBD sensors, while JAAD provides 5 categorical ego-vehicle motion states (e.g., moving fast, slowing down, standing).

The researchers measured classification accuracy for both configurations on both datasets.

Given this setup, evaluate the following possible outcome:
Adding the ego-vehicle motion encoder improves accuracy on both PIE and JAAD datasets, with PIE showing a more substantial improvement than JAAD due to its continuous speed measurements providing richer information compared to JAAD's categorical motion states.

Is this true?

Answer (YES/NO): NO